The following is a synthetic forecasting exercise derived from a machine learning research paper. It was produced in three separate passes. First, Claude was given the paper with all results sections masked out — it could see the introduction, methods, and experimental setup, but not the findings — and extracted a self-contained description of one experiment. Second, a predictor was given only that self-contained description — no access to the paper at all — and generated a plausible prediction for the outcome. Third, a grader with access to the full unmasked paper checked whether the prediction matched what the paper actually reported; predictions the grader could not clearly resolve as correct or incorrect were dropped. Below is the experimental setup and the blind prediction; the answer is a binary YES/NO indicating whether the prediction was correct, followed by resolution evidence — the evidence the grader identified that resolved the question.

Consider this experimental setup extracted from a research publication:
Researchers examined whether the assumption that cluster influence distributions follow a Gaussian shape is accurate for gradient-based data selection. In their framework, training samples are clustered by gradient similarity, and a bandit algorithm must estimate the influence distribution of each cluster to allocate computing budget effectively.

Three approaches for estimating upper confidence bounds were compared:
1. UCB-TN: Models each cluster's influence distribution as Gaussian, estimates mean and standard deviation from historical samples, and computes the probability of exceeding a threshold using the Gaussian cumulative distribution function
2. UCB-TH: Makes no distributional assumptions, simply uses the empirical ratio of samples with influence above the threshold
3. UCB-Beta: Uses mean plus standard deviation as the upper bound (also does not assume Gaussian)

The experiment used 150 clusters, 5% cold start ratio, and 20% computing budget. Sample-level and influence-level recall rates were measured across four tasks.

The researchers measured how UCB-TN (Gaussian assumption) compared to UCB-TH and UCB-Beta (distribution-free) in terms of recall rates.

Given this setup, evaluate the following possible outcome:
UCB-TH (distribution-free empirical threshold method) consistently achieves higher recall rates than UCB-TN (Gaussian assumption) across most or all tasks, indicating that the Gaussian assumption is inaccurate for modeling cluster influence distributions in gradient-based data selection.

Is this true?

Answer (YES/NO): YES